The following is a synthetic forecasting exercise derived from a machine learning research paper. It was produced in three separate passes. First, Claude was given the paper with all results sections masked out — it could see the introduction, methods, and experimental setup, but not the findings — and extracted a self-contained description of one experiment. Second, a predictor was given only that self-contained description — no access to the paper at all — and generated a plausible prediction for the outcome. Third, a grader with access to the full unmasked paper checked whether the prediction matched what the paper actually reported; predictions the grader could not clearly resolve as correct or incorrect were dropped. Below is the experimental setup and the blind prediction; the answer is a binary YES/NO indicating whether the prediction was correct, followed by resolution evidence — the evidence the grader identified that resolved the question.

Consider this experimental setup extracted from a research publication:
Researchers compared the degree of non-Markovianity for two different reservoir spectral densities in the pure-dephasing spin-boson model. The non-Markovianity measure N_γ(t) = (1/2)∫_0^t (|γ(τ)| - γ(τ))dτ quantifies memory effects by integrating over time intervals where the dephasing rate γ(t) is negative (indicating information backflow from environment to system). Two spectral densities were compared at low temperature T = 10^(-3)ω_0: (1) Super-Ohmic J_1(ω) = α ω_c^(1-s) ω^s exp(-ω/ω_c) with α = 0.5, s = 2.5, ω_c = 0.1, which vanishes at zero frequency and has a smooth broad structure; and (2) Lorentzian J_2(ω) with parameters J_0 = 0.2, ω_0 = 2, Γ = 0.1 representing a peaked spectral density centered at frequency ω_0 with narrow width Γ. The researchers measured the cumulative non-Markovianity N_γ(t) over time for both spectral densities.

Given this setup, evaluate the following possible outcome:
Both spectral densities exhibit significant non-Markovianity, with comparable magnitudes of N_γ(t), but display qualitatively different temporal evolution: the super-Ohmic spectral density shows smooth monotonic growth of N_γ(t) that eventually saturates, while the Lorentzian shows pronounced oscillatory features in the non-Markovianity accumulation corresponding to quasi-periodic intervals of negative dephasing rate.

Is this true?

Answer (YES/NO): NO